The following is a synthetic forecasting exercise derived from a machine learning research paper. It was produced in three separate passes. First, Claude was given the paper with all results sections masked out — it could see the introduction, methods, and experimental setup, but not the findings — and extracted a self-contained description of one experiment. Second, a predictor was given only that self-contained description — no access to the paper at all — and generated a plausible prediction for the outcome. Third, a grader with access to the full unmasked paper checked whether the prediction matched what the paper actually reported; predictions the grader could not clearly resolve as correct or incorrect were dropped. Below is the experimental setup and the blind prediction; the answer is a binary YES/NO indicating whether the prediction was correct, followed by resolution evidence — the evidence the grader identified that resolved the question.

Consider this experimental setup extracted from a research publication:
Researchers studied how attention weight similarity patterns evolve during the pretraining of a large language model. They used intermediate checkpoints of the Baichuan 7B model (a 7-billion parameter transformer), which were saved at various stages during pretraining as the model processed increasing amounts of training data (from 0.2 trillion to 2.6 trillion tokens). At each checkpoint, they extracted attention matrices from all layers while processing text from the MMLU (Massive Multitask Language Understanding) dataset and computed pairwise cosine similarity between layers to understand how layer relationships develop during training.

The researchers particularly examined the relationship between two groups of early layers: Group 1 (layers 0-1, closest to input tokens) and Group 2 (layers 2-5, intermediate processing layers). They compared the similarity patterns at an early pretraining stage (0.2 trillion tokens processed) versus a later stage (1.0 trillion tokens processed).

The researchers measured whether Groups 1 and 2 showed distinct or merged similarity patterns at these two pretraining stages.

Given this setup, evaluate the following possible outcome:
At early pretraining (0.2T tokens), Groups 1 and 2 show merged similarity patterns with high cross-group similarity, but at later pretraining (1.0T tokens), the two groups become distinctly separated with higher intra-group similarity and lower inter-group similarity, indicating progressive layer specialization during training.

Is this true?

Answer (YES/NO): YES